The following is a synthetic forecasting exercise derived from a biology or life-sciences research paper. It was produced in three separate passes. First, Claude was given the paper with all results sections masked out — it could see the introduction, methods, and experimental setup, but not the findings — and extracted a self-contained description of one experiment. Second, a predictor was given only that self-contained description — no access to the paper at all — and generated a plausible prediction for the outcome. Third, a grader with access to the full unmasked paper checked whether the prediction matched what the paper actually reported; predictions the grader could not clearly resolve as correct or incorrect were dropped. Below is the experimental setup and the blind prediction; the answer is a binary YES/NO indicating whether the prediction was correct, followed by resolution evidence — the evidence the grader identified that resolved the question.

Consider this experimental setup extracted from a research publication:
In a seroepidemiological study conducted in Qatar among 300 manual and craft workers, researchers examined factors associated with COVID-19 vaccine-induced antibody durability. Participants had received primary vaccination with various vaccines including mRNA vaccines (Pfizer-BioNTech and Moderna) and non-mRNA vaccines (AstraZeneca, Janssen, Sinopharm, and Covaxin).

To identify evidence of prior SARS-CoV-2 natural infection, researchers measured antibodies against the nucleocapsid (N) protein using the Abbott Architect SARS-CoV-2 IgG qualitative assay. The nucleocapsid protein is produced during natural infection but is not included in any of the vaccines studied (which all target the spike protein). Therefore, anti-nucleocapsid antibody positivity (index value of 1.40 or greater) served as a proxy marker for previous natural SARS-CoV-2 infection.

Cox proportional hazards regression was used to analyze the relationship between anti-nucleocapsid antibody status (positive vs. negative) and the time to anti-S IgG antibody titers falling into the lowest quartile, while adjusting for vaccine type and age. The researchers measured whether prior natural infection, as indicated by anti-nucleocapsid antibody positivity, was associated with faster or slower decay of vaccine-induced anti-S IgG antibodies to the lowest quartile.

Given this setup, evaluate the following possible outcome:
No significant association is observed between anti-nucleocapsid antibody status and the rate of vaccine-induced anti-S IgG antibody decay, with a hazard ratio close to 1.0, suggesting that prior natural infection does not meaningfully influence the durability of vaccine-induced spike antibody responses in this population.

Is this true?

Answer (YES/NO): NO